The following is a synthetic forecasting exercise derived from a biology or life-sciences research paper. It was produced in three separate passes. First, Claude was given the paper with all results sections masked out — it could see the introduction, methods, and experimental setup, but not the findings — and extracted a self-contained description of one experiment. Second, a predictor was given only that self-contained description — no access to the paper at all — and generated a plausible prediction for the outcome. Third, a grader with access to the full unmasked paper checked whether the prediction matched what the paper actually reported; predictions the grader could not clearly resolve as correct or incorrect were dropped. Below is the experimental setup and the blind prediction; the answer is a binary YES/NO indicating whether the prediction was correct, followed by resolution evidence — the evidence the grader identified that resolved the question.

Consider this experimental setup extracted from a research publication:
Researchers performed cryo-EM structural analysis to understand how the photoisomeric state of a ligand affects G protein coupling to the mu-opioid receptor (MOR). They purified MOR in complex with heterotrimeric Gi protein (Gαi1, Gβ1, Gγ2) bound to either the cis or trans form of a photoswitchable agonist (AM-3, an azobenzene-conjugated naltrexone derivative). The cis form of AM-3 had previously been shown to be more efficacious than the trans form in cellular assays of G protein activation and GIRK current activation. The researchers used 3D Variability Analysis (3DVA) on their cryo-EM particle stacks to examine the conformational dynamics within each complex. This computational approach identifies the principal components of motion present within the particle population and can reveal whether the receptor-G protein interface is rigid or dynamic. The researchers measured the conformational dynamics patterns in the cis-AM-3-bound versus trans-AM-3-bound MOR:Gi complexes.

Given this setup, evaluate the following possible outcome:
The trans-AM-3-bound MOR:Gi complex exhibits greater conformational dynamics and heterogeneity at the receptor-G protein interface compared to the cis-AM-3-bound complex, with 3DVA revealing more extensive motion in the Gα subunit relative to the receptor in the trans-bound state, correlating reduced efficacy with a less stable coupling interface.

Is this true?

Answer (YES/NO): YES